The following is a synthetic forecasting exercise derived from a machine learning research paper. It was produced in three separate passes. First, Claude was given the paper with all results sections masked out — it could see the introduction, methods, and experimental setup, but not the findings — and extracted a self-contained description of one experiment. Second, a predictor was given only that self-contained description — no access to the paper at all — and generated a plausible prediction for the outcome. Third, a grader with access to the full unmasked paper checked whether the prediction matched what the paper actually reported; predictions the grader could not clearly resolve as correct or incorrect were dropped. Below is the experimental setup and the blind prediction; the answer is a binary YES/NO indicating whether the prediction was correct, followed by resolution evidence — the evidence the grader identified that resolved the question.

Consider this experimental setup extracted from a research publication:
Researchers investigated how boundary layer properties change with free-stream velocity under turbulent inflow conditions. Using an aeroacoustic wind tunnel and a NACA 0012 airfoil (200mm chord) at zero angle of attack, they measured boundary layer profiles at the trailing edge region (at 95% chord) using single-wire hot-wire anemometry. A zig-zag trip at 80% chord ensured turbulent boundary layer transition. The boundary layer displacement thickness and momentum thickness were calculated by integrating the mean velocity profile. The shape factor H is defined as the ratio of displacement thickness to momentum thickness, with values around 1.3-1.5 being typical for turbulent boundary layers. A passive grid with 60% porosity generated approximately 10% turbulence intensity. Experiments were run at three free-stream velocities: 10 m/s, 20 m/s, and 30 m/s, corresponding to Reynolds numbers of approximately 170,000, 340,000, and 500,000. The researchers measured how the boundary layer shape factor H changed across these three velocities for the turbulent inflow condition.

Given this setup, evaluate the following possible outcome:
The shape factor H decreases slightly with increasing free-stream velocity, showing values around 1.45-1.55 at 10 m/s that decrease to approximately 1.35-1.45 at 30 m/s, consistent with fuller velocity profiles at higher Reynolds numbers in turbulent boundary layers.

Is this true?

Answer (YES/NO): NO